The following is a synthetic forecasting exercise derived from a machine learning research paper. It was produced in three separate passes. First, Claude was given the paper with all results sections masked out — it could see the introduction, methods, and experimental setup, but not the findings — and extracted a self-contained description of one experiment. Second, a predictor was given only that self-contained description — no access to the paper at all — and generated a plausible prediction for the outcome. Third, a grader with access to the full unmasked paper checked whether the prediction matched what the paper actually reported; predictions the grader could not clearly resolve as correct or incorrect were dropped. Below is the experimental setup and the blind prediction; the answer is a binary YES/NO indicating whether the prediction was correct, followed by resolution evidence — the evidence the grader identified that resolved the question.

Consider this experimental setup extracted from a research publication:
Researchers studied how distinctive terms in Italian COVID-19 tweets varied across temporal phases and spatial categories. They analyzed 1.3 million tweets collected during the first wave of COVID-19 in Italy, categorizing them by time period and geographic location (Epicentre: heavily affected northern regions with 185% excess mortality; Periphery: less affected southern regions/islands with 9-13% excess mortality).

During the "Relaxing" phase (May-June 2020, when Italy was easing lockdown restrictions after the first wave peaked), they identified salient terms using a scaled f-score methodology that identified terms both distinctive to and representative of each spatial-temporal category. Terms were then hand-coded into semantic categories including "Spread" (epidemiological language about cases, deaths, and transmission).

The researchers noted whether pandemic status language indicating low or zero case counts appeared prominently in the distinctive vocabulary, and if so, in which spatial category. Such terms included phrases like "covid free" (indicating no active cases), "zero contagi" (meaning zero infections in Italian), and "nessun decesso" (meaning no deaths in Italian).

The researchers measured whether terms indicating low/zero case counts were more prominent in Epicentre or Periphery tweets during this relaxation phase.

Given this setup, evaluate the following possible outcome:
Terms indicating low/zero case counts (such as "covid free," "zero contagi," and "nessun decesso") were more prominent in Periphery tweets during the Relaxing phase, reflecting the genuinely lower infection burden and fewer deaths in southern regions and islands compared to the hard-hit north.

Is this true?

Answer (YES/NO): YES